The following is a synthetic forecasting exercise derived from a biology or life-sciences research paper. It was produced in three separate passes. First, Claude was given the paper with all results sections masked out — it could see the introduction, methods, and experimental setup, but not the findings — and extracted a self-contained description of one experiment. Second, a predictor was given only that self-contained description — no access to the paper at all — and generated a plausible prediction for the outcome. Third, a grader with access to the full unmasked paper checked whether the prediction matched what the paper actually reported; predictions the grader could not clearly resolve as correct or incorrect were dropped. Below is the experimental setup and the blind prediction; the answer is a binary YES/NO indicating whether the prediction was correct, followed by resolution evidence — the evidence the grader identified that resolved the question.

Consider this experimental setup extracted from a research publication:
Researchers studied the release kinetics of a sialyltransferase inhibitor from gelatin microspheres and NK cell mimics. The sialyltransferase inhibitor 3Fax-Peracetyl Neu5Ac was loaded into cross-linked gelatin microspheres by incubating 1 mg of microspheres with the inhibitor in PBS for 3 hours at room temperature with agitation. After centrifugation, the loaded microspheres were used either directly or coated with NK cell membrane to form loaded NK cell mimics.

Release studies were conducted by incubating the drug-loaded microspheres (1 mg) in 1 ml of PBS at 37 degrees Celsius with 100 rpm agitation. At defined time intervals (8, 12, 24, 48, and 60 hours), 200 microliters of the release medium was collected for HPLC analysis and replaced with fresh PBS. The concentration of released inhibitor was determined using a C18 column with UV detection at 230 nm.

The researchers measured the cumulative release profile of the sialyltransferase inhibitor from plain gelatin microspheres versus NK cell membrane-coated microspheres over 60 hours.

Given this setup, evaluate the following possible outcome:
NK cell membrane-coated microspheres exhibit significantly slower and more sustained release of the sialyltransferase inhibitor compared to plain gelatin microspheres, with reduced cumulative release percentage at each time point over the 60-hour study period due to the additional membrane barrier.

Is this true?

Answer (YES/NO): YES